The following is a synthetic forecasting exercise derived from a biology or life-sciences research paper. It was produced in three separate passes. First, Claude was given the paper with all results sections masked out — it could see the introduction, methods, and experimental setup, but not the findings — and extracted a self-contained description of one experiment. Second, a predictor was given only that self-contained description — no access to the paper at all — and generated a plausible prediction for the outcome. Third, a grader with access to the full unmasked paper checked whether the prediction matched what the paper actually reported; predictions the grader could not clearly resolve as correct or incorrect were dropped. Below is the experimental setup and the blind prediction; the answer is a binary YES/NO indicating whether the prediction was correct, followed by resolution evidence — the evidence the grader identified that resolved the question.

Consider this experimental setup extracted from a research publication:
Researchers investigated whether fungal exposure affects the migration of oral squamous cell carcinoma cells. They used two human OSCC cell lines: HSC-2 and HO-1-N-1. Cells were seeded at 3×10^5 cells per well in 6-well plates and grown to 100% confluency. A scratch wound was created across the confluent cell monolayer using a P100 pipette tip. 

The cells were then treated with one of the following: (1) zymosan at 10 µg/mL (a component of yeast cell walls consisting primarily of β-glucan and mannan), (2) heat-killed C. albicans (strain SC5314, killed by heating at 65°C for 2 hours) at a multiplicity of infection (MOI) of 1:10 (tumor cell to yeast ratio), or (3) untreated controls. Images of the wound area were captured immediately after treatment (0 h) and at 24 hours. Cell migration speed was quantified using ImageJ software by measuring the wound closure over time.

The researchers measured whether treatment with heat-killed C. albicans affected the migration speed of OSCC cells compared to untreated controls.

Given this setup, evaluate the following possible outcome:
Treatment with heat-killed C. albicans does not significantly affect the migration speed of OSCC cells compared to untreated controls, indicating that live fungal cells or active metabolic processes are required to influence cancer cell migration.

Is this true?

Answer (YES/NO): NO